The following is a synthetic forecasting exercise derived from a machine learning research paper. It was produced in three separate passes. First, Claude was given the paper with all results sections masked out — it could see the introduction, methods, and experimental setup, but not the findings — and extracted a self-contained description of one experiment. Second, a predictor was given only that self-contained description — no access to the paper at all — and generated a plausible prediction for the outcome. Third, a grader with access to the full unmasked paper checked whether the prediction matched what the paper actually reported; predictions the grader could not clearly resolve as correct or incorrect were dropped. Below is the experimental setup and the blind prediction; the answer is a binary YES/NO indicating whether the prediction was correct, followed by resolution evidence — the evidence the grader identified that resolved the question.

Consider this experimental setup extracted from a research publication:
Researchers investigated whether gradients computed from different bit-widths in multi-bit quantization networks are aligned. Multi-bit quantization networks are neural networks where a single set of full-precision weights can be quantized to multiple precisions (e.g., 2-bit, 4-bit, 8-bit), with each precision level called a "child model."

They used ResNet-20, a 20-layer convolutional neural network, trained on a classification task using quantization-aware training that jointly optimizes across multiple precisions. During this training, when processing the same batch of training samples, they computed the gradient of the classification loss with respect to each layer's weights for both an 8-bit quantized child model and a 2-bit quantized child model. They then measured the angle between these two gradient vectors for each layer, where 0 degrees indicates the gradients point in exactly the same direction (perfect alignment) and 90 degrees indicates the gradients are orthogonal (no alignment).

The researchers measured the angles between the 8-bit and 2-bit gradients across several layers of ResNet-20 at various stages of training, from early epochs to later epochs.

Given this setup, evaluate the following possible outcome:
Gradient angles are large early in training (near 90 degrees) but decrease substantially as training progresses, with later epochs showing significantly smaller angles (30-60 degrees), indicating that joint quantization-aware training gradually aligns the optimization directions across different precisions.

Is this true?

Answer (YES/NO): NO